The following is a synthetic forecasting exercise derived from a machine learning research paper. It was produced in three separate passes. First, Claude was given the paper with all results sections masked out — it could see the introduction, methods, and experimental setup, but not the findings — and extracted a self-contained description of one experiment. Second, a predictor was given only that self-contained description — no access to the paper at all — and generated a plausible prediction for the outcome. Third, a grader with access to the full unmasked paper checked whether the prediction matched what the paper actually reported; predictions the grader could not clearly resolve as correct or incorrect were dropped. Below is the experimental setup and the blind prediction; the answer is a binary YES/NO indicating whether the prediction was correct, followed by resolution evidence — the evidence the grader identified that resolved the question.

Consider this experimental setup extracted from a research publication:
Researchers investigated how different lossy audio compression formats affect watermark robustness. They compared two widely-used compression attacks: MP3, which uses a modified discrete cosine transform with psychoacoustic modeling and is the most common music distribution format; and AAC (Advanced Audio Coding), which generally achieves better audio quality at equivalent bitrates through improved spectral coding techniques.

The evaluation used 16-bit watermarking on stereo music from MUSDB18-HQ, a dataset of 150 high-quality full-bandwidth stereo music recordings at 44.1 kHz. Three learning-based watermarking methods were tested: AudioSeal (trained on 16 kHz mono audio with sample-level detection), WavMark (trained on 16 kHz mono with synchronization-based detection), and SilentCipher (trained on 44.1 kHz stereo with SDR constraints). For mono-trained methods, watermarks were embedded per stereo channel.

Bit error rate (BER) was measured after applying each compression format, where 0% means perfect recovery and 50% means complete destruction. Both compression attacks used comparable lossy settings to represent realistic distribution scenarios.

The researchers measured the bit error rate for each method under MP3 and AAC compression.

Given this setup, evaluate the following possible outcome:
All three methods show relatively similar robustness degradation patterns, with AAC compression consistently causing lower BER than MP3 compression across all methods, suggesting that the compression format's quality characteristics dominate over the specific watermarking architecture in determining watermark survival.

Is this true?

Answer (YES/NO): NO